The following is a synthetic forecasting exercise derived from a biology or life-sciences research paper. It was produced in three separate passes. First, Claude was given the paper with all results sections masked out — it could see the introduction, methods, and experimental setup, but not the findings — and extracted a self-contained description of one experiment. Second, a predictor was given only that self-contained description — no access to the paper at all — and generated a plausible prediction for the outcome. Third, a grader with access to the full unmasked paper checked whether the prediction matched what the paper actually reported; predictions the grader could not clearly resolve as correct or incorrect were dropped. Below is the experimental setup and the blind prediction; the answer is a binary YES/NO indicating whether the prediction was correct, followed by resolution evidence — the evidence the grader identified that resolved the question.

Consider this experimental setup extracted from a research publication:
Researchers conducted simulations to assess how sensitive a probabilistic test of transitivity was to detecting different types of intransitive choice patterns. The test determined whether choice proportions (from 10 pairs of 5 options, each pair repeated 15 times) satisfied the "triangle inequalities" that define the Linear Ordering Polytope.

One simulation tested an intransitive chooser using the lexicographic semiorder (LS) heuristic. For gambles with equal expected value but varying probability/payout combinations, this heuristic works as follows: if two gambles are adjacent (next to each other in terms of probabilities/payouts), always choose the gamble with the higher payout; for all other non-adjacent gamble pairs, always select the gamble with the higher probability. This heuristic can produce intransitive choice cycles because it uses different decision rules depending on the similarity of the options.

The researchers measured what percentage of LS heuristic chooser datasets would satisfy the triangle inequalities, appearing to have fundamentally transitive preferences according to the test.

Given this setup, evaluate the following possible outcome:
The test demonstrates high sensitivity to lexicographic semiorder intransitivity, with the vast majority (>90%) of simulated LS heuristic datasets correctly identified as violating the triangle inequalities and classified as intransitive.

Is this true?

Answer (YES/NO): YES